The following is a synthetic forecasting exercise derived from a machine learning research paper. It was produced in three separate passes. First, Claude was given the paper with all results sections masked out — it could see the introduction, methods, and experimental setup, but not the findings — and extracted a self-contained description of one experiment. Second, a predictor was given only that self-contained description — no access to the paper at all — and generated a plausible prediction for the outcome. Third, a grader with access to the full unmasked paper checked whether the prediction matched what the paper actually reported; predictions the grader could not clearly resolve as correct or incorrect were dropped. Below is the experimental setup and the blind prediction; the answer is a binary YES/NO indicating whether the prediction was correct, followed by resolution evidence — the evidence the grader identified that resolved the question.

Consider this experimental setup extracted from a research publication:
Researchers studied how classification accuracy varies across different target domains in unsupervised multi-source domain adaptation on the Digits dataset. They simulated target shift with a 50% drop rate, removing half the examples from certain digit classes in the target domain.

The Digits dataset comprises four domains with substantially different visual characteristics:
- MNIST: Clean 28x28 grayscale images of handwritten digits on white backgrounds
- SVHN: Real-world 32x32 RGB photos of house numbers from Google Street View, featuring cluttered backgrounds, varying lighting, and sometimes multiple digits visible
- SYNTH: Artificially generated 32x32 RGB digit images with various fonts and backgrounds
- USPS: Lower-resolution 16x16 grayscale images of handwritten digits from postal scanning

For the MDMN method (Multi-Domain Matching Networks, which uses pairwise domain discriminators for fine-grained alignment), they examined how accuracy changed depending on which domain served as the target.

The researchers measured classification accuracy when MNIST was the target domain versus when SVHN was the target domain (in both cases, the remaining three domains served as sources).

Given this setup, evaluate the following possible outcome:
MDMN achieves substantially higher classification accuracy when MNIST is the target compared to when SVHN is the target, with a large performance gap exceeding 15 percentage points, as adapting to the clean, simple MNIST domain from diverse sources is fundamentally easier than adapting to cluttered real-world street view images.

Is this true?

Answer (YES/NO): YES